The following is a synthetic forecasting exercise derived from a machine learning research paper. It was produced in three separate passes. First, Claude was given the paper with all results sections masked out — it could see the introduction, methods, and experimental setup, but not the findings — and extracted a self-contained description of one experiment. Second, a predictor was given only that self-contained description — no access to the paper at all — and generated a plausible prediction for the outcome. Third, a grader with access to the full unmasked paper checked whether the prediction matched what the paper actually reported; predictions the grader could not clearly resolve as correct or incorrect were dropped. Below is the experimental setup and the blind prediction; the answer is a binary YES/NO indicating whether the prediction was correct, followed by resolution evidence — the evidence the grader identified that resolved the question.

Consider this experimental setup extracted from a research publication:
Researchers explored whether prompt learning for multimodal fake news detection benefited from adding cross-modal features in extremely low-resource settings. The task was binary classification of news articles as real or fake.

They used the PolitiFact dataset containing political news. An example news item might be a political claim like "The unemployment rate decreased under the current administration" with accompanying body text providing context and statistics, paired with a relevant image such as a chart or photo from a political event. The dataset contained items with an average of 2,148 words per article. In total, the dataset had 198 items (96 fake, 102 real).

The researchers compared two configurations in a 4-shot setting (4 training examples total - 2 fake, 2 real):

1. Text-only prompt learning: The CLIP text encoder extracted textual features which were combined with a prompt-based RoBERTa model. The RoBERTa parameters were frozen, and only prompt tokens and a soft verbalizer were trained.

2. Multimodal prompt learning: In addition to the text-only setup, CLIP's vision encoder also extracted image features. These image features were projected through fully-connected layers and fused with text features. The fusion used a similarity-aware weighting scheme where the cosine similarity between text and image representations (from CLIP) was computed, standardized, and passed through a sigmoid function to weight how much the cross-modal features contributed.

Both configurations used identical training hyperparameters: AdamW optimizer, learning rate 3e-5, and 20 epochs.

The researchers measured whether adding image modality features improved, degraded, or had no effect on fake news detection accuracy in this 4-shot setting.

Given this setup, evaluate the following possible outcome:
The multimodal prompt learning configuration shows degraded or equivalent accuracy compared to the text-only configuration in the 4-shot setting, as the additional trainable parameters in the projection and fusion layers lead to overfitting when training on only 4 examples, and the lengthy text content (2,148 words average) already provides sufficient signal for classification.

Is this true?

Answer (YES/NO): NO